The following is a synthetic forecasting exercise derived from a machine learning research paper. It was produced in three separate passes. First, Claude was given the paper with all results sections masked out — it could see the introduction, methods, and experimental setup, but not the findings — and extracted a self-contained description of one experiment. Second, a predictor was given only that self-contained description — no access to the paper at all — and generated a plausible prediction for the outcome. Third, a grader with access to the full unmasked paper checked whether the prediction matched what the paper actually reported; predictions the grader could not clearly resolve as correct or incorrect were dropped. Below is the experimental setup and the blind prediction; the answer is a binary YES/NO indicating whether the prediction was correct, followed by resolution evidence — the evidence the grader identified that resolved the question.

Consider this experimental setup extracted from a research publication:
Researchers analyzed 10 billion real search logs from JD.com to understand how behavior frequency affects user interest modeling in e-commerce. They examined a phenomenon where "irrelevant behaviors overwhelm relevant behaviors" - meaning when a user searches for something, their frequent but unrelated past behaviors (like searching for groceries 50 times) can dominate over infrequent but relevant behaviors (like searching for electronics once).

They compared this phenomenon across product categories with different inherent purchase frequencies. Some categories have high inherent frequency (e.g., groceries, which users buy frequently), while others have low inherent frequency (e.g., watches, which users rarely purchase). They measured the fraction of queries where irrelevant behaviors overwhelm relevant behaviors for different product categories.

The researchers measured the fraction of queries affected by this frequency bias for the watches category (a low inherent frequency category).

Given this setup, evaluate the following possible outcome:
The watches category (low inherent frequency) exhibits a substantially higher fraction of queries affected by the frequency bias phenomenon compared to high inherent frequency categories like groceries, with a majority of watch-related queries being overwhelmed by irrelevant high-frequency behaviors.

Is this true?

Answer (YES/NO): YES